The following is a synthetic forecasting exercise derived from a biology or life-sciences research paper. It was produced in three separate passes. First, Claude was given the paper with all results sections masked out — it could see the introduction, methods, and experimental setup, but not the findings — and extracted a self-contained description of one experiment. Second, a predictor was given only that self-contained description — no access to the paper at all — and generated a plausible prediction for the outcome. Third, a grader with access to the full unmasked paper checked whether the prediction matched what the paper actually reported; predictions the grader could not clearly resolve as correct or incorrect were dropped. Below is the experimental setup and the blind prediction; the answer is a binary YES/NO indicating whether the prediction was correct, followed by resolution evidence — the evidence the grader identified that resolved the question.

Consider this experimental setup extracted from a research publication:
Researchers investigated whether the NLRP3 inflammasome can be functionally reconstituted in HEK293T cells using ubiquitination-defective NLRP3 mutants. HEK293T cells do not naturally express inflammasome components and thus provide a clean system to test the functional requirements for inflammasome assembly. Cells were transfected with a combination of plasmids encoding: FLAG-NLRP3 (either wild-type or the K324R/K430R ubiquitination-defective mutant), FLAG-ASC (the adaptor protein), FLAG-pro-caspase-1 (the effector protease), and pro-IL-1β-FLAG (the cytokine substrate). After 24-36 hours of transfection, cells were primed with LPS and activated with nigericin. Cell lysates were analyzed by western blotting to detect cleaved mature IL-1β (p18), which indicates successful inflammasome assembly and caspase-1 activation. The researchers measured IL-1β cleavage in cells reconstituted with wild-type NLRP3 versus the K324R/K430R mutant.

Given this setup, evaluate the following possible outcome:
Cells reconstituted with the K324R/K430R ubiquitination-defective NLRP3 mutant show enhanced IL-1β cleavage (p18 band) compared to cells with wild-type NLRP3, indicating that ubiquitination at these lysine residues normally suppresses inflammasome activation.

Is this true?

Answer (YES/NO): NO